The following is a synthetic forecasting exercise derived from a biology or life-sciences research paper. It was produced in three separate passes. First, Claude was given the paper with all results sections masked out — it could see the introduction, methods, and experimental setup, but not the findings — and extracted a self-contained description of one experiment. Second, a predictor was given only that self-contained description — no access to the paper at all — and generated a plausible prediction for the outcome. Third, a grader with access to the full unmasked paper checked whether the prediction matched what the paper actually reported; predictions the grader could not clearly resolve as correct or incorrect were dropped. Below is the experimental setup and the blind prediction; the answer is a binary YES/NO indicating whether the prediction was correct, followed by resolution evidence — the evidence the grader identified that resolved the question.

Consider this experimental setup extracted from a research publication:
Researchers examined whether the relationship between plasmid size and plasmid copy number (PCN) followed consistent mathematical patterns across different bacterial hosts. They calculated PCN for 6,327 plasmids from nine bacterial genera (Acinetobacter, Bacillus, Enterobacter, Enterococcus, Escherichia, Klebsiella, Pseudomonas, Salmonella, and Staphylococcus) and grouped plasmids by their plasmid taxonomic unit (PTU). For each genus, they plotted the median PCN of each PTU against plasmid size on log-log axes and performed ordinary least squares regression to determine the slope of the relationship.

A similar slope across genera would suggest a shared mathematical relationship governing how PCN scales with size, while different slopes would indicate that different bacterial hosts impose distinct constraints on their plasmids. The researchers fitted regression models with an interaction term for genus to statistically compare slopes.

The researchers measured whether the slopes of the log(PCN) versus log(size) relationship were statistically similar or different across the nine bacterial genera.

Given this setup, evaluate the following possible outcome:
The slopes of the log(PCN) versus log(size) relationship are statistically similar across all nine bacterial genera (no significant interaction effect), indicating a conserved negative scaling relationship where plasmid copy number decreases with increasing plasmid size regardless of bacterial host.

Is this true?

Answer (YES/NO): YES